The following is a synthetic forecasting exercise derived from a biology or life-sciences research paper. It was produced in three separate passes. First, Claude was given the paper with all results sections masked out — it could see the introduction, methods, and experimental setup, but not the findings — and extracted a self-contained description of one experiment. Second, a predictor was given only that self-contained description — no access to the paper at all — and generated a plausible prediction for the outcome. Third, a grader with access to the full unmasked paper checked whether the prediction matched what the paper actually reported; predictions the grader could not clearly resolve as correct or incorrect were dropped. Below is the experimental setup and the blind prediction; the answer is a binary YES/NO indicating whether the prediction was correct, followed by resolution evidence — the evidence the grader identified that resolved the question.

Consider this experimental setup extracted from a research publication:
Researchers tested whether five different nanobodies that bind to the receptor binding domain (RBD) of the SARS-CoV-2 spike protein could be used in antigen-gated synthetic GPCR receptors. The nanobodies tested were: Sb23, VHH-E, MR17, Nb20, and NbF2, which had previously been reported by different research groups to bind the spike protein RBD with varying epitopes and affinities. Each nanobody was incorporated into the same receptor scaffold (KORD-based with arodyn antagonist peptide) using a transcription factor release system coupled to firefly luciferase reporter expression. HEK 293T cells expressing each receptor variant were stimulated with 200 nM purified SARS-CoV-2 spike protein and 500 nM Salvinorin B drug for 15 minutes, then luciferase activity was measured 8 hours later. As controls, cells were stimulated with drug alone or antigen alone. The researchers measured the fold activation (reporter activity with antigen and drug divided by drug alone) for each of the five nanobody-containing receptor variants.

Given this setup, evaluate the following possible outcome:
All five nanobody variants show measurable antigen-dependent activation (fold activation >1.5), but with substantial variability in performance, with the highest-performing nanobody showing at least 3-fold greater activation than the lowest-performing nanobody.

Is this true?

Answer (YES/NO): NO